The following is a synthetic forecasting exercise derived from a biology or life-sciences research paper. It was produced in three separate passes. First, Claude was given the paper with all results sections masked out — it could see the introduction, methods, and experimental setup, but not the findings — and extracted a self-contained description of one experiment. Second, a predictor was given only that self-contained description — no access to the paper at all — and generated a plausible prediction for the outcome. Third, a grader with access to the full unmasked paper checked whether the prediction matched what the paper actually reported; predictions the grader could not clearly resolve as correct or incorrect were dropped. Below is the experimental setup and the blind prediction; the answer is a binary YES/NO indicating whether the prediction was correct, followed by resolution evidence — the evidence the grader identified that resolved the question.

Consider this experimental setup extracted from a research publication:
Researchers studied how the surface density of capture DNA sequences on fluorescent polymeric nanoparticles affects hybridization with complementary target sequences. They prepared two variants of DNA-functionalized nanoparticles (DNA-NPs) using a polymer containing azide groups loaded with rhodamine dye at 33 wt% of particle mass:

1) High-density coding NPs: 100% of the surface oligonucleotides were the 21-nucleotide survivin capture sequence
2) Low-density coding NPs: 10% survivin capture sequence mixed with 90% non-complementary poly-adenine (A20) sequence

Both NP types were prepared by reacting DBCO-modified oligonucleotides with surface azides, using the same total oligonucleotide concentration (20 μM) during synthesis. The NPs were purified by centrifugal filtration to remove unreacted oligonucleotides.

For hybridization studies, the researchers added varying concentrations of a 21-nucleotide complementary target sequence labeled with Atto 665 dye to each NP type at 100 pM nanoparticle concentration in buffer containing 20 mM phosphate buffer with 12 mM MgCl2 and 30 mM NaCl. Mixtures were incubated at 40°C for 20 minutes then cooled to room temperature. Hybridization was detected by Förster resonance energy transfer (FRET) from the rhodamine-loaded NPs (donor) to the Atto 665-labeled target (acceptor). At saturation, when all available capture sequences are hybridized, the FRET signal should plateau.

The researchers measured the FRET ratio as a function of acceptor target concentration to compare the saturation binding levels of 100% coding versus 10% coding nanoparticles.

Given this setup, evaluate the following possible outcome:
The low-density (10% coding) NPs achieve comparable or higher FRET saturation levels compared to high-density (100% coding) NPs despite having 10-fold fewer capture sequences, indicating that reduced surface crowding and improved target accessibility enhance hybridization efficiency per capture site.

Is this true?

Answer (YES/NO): NO